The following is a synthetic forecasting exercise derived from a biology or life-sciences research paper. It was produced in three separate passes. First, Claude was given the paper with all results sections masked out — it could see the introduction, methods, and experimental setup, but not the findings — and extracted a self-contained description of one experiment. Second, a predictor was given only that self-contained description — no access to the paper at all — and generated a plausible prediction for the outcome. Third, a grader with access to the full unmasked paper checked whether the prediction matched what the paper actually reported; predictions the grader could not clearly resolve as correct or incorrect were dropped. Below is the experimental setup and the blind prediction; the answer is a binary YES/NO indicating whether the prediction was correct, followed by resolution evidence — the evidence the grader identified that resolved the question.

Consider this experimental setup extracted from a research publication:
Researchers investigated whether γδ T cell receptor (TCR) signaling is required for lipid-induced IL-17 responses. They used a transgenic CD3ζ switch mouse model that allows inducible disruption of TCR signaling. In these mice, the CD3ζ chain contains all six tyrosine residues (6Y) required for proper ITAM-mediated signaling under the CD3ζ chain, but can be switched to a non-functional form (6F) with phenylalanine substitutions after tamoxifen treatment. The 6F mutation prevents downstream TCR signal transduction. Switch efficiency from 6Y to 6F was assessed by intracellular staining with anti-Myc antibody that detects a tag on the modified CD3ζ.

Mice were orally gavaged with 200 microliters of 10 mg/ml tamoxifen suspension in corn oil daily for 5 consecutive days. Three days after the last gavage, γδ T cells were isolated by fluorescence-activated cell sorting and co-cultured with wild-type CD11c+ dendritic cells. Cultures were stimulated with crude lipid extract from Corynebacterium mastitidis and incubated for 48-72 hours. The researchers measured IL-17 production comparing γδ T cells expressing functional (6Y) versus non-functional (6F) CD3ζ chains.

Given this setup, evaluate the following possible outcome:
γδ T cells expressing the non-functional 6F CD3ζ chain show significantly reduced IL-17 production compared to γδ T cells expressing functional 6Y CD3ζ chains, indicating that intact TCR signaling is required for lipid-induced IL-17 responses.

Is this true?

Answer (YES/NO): YES